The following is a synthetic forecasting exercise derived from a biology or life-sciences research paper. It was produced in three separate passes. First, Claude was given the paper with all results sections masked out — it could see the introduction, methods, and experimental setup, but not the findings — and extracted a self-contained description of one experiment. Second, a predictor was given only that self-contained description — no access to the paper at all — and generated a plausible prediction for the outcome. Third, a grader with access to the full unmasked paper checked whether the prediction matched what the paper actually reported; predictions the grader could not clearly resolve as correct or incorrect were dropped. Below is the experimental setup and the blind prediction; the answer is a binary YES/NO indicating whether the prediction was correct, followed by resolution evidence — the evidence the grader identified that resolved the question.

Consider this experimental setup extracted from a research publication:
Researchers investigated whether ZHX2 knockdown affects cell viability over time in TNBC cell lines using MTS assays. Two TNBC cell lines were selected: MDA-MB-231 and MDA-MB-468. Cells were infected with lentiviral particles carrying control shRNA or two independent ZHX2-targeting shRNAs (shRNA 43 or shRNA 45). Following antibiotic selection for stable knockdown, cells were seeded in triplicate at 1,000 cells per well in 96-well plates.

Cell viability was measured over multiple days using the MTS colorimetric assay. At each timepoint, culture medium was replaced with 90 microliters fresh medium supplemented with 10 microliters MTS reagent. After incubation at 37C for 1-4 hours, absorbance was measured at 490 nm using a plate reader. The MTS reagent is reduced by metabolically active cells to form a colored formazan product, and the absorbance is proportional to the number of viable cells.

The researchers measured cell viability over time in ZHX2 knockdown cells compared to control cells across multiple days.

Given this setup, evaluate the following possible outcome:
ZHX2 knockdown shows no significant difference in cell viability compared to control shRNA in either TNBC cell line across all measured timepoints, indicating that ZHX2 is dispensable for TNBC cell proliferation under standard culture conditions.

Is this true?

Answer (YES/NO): NO